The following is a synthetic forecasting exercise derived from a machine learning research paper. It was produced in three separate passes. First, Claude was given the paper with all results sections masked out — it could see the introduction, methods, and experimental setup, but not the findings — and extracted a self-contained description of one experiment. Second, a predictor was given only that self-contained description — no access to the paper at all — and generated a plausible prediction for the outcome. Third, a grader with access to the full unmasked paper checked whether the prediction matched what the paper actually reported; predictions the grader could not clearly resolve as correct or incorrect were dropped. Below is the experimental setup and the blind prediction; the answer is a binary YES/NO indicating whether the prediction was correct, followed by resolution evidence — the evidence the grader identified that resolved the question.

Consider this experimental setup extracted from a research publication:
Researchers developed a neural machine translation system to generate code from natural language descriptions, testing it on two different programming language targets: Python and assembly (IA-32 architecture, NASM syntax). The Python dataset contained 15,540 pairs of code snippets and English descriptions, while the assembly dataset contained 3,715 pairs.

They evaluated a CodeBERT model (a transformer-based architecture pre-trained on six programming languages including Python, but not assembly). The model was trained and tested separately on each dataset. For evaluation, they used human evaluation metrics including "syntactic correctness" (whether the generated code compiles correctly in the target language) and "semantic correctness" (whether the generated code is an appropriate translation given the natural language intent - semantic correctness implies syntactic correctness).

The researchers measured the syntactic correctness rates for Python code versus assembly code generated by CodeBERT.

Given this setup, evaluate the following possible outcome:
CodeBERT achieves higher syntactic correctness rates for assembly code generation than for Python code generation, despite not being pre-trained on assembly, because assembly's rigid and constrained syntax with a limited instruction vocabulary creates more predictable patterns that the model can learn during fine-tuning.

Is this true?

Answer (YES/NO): NO